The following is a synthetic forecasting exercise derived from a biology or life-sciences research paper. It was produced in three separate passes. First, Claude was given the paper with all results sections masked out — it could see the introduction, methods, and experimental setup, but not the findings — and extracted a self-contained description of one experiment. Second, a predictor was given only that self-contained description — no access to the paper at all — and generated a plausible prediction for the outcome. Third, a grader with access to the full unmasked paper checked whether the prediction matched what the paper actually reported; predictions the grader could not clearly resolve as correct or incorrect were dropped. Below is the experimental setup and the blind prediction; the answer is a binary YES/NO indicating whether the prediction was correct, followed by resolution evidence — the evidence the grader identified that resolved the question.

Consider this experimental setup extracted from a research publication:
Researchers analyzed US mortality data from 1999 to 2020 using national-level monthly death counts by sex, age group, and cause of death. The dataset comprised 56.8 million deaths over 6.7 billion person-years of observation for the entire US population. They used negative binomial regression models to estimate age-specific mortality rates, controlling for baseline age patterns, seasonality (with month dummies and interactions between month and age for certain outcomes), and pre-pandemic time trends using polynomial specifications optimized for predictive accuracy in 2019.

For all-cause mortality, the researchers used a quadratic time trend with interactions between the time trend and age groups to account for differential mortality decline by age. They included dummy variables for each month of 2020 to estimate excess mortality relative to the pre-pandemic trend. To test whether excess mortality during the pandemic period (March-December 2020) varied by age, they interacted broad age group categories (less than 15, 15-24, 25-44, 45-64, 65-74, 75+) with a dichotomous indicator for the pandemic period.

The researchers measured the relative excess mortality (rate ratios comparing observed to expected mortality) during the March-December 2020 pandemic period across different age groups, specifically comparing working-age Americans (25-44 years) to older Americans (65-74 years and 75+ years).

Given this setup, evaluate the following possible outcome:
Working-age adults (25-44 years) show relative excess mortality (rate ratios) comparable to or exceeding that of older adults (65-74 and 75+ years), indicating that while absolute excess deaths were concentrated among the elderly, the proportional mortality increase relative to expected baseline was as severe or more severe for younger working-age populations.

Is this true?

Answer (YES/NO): YES